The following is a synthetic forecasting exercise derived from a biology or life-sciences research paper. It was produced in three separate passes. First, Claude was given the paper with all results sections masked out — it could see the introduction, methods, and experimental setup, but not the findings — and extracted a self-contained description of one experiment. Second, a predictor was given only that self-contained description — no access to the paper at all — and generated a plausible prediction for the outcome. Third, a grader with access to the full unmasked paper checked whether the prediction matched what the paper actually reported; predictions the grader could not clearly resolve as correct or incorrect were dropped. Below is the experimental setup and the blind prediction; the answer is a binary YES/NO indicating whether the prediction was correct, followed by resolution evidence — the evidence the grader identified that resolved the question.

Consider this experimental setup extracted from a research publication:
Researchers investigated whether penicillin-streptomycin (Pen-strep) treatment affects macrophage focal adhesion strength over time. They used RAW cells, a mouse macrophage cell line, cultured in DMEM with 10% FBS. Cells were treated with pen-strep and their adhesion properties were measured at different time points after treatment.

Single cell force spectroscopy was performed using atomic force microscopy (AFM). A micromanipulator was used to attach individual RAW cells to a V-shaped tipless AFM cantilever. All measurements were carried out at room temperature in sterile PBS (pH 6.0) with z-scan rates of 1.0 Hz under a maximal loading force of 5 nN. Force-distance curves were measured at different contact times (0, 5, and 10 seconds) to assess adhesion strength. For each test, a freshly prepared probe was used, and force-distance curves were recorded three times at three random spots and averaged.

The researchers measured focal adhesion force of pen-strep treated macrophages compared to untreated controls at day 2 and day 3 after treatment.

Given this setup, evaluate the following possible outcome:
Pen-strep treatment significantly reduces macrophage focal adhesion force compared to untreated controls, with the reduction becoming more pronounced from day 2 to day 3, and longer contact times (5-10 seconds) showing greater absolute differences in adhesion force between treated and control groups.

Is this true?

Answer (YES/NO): NO